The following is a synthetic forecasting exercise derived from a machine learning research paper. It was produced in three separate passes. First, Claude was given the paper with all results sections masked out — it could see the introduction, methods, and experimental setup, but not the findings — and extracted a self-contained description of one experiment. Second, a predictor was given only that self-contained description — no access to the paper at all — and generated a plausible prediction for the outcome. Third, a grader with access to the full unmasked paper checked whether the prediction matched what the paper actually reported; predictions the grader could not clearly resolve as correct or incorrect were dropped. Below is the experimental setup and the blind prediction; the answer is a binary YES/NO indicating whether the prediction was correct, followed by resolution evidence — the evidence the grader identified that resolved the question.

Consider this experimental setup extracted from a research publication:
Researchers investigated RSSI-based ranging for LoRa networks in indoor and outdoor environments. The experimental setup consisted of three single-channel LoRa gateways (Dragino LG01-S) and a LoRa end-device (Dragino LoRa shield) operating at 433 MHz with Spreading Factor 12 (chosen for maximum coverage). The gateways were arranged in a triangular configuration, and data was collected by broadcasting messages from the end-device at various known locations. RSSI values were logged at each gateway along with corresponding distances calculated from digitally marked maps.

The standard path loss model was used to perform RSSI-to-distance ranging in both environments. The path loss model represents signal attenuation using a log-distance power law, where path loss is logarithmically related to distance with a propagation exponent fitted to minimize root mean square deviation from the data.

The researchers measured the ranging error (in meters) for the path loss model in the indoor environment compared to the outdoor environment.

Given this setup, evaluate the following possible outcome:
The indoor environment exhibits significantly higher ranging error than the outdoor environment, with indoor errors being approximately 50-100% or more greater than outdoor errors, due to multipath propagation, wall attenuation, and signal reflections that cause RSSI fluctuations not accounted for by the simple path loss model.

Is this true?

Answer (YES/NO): NO